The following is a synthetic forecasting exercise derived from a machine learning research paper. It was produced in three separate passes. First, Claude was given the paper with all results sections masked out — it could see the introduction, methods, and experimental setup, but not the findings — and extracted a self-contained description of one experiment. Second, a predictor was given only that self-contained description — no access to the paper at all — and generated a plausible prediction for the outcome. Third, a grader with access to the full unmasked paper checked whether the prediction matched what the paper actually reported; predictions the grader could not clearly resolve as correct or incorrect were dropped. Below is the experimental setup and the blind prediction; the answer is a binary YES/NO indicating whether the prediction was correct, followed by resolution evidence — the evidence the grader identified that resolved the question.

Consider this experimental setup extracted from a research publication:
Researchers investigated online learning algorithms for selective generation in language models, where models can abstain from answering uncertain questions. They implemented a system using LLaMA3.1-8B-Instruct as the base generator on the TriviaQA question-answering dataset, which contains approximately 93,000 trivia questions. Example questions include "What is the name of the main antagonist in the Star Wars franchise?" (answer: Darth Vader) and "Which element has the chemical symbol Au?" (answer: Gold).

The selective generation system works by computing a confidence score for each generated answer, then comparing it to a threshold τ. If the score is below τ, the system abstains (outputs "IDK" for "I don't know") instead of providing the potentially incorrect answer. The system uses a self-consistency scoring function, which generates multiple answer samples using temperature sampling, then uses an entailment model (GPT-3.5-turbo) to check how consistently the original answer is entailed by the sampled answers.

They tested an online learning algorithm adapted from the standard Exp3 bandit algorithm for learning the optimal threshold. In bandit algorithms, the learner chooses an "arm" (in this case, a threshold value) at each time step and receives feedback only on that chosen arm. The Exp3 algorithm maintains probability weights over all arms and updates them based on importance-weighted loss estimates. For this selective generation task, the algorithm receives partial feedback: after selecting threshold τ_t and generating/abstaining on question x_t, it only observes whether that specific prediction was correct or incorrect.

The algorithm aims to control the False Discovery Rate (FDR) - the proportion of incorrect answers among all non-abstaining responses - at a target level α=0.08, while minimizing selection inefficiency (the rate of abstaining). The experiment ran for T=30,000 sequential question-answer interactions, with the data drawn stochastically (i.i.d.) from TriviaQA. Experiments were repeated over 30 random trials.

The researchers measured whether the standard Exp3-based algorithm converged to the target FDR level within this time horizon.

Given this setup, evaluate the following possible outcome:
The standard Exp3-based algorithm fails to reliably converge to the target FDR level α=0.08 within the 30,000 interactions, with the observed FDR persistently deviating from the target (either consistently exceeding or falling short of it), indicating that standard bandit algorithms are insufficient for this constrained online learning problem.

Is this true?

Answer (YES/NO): YES